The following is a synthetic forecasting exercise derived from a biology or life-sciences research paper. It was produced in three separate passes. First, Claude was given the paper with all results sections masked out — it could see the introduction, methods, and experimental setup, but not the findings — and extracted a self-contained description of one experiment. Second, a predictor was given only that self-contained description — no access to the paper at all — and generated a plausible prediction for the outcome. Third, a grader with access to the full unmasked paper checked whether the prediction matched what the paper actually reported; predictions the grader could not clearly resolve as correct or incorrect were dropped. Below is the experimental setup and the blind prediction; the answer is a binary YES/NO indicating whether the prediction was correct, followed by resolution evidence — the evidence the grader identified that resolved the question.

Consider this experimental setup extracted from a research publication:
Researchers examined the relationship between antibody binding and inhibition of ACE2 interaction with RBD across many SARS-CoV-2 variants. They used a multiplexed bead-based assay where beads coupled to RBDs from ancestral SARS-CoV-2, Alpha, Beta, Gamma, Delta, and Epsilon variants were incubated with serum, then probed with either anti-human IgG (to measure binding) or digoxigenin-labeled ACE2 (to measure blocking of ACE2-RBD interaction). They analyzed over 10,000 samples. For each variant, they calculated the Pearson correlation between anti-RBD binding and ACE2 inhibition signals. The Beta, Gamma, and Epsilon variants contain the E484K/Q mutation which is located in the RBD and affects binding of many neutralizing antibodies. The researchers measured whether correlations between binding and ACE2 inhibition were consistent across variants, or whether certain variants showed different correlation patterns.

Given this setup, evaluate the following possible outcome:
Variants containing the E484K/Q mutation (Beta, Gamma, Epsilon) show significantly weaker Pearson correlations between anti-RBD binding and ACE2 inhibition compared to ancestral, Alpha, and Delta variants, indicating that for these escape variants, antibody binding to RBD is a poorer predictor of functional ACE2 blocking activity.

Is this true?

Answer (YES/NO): NO